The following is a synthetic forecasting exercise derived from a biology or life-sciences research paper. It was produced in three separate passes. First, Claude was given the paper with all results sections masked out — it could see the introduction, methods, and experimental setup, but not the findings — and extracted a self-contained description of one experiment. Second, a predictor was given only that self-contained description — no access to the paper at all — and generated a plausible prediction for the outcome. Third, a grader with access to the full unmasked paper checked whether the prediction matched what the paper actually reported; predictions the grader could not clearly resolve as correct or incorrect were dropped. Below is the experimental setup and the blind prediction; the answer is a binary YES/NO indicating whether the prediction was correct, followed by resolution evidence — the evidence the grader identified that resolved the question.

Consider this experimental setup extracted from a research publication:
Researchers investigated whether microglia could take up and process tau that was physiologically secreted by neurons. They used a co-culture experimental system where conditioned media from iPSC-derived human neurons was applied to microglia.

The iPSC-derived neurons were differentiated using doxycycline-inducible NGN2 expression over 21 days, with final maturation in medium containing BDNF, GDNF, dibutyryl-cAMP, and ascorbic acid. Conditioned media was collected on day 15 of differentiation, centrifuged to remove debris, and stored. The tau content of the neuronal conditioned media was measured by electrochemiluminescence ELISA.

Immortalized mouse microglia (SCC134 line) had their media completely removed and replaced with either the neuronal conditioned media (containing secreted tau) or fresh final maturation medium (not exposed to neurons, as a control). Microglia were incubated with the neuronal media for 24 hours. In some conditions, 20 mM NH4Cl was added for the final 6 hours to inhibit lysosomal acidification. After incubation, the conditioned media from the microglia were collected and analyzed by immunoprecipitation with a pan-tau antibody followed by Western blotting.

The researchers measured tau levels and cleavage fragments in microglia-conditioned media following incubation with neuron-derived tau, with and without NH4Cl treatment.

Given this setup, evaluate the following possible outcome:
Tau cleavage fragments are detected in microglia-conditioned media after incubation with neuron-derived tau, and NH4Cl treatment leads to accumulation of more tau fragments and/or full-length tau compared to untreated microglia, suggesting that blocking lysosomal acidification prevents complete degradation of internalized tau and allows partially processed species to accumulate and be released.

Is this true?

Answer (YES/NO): NO